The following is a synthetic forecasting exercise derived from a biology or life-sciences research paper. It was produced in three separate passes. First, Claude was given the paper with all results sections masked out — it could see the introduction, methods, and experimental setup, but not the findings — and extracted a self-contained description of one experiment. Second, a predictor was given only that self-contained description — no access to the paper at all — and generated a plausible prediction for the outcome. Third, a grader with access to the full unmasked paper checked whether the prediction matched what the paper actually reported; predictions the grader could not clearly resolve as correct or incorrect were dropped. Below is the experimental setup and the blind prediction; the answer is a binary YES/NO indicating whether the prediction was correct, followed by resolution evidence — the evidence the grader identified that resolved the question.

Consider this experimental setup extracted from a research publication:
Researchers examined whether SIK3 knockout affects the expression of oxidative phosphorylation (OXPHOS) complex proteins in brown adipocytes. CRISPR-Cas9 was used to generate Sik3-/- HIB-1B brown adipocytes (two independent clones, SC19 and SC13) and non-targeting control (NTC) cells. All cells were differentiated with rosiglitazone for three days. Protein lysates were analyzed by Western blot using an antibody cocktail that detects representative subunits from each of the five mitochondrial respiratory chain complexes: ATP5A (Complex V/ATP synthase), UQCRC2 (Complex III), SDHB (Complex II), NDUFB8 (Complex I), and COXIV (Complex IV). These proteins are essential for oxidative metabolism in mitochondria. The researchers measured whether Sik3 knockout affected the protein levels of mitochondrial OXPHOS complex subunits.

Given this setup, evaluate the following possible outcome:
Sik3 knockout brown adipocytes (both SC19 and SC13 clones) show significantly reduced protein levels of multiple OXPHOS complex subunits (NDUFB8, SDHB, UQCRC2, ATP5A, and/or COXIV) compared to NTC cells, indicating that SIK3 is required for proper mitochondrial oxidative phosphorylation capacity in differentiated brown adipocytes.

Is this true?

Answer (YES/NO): NO